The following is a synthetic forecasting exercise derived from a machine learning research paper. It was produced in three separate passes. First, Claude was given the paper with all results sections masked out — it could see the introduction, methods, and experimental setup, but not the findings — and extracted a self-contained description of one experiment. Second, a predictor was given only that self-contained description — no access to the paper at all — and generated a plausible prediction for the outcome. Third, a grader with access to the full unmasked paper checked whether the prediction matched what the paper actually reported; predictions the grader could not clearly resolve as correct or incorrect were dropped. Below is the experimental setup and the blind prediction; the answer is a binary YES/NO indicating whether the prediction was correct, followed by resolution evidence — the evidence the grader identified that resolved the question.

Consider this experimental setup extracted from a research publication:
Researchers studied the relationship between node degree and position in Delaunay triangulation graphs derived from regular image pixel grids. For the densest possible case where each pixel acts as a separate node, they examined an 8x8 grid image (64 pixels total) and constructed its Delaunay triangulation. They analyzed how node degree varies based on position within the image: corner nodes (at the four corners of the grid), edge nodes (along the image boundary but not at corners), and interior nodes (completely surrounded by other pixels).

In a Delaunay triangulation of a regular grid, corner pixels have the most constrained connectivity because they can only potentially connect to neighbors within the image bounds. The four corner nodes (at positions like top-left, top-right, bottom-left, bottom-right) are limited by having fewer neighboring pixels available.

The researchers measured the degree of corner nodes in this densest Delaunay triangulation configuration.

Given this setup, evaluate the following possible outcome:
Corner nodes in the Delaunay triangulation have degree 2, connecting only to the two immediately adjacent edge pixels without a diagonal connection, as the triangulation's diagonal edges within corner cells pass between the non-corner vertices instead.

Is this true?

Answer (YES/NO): NO